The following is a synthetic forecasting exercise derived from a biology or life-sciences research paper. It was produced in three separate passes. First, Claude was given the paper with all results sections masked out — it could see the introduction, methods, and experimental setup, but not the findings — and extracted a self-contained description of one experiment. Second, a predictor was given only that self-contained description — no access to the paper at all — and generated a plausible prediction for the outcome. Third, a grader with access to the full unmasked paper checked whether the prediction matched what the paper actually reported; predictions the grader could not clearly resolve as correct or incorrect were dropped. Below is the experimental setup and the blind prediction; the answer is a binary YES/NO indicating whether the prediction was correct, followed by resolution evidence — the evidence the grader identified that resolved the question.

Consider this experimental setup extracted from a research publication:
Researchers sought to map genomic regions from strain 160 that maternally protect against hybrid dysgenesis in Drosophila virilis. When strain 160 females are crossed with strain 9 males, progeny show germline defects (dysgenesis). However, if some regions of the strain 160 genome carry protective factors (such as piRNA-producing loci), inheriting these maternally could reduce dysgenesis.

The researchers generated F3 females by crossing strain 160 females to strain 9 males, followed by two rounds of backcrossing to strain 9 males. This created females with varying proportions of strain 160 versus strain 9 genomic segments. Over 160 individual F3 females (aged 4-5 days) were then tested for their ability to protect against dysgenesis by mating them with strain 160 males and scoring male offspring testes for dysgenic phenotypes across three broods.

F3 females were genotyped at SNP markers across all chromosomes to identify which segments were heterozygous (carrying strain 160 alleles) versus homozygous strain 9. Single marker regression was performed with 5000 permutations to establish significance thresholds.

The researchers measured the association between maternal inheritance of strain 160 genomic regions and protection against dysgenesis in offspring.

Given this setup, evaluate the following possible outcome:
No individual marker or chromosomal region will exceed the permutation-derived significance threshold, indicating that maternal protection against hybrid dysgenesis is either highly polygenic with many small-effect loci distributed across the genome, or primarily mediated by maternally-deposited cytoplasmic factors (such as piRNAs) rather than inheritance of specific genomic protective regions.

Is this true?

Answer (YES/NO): NO